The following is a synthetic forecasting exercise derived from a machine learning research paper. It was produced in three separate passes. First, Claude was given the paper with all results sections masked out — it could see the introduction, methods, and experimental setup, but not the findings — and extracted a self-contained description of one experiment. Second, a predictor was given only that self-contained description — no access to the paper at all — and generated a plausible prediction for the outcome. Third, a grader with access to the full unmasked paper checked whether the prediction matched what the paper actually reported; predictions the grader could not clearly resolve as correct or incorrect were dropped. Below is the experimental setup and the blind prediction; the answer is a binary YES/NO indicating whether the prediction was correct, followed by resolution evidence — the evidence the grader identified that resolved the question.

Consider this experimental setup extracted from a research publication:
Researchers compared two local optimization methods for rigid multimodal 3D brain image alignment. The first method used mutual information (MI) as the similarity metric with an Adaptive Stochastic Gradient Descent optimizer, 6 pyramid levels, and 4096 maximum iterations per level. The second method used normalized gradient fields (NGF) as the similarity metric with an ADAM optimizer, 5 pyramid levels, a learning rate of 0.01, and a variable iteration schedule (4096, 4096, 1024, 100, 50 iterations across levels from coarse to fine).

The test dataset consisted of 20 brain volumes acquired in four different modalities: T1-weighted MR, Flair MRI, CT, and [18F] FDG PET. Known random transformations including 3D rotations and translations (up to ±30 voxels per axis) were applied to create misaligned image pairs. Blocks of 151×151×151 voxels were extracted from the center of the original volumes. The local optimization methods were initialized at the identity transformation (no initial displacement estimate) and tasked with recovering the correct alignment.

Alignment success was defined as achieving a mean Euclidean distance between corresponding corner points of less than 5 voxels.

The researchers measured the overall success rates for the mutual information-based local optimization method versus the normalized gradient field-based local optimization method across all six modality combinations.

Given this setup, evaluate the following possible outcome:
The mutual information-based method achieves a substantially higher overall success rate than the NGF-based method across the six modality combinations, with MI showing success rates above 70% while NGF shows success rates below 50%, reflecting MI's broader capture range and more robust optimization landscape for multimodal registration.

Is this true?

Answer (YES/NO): NO